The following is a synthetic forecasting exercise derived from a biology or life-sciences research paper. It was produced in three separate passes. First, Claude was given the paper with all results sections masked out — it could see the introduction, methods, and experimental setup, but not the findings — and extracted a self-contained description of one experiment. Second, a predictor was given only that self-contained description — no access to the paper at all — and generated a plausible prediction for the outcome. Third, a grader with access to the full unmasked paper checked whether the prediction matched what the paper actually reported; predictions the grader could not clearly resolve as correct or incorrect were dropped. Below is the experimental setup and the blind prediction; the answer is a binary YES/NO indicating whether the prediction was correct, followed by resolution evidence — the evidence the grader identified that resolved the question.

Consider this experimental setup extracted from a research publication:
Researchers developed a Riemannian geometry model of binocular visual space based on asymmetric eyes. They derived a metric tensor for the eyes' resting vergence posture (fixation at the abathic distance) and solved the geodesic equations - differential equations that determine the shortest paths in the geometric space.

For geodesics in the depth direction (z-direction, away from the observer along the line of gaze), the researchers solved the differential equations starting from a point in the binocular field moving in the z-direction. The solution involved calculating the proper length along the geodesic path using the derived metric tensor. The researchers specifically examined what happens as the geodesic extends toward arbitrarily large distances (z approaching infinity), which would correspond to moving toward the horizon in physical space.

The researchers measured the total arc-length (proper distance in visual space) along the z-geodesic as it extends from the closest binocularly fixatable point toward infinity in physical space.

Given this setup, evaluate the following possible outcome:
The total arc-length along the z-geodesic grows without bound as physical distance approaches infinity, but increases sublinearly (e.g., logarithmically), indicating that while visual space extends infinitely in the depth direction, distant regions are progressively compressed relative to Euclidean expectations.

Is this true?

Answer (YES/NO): NO